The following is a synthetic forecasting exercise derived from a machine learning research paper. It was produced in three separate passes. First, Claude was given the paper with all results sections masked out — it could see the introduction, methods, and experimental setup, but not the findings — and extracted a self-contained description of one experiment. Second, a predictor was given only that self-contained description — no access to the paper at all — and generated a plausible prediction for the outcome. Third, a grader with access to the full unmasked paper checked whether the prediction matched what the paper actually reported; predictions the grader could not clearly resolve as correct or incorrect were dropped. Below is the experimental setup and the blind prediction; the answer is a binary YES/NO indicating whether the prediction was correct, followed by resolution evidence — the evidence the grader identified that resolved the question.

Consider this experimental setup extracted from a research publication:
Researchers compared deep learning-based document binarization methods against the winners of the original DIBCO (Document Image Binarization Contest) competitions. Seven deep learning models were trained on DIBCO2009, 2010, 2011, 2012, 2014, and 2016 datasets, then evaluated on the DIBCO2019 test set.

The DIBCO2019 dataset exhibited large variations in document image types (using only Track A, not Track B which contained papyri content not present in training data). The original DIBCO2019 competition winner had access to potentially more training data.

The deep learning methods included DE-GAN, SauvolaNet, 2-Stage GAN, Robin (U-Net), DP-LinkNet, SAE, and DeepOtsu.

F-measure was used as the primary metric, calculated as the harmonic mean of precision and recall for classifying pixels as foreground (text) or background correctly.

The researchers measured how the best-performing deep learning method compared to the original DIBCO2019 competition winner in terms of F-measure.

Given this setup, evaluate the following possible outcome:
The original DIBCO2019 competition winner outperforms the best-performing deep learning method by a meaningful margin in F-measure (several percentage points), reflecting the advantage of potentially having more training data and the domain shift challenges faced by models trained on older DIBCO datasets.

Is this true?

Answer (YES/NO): NO